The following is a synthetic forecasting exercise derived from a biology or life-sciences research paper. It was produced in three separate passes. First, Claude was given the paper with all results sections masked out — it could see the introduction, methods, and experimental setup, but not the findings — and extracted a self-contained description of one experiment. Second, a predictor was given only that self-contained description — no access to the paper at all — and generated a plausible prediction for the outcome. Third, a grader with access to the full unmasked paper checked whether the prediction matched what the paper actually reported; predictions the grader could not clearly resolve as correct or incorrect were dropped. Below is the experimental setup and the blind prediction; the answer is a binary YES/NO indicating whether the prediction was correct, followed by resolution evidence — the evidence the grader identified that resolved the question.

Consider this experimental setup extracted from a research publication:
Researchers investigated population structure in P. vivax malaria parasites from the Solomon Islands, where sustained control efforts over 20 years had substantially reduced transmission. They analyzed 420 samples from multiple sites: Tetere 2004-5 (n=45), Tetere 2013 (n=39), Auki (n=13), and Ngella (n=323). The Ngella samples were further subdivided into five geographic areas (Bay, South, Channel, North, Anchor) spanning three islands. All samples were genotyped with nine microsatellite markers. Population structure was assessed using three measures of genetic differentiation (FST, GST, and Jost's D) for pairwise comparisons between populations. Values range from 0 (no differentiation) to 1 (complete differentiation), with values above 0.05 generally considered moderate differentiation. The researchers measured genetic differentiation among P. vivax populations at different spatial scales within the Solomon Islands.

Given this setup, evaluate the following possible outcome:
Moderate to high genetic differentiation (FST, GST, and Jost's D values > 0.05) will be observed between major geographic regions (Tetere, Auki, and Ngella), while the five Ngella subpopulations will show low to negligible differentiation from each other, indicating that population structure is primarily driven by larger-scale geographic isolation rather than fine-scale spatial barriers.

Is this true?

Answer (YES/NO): NO